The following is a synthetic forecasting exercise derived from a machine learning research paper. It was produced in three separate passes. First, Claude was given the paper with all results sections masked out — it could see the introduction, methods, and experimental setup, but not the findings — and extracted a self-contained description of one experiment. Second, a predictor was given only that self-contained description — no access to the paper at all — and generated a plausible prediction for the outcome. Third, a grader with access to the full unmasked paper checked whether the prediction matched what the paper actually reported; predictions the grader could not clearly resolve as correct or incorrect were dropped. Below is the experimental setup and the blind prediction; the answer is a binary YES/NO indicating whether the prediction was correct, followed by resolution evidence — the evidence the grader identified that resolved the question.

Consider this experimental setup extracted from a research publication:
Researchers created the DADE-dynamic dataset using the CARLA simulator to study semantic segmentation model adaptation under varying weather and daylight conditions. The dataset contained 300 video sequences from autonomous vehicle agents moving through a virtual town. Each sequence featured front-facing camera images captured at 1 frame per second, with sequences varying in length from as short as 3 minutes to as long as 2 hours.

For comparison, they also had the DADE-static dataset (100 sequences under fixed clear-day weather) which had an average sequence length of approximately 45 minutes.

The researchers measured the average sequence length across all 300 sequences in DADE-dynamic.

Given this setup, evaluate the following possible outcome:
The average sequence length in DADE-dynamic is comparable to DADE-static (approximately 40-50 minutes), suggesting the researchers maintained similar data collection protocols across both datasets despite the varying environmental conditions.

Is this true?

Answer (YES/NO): YES